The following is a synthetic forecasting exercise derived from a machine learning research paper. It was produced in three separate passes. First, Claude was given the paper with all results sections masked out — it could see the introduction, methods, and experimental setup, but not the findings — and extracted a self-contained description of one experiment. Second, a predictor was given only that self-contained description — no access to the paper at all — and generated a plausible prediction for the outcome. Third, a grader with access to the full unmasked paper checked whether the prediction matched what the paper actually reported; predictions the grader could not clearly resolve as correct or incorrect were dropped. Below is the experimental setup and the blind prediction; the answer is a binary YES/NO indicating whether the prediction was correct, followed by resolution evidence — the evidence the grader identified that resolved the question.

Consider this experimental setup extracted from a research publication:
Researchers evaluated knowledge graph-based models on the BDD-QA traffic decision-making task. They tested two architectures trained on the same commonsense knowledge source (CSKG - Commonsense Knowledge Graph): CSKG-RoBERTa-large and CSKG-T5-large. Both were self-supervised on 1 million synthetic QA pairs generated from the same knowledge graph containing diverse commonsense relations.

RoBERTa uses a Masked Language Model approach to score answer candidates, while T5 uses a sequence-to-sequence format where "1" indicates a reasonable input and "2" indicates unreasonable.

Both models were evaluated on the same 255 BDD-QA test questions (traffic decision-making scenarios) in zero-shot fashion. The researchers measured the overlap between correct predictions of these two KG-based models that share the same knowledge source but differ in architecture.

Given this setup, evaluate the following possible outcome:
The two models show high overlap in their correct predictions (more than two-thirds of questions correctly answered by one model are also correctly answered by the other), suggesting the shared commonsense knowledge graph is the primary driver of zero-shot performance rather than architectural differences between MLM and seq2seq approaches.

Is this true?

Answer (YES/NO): NO